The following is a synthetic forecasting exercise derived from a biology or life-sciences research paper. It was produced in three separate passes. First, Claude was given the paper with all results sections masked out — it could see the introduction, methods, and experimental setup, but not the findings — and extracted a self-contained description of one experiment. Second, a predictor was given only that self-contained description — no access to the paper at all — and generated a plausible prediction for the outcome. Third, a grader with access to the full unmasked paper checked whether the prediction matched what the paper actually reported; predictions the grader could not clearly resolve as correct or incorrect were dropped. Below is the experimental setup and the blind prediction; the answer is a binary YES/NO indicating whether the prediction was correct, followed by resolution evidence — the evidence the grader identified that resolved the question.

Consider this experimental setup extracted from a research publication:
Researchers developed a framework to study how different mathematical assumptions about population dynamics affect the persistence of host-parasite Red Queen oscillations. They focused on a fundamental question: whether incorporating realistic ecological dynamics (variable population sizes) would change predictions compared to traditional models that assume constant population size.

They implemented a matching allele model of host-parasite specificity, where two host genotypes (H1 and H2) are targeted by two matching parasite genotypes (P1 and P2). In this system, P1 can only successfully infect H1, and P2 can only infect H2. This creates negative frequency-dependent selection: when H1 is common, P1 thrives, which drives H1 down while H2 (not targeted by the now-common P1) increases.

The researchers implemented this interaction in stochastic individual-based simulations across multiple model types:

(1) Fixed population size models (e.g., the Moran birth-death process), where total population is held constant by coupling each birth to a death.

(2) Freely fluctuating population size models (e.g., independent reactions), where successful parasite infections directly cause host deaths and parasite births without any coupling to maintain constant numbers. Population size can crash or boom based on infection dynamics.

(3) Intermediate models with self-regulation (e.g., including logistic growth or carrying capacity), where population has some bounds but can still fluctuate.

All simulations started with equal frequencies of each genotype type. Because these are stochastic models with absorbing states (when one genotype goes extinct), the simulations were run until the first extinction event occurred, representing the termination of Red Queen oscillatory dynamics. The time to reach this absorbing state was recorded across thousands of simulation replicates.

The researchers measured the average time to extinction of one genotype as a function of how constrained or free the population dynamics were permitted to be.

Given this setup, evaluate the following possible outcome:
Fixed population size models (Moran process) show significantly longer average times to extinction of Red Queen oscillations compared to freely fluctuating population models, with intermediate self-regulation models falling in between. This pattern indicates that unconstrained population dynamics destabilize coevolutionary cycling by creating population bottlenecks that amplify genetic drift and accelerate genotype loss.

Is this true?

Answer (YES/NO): YES